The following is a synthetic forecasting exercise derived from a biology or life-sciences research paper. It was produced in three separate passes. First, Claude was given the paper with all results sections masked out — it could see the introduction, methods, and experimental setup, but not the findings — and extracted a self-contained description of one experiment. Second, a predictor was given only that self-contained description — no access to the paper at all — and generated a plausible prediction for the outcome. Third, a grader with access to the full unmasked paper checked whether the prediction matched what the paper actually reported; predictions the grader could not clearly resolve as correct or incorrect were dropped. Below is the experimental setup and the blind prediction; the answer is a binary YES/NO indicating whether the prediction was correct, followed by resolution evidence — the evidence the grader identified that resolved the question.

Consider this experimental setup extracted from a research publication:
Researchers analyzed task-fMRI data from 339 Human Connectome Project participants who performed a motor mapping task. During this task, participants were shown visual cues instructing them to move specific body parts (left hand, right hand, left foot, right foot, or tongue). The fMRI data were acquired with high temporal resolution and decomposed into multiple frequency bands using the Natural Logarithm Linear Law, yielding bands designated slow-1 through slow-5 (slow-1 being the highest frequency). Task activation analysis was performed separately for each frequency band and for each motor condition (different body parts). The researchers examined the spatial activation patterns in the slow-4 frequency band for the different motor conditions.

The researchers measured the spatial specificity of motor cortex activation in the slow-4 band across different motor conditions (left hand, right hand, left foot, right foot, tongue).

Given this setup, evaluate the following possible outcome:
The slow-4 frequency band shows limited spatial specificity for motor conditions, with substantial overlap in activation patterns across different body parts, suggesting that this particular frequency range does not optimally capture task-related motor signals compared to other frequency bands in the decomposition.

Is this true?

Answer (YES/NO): NO